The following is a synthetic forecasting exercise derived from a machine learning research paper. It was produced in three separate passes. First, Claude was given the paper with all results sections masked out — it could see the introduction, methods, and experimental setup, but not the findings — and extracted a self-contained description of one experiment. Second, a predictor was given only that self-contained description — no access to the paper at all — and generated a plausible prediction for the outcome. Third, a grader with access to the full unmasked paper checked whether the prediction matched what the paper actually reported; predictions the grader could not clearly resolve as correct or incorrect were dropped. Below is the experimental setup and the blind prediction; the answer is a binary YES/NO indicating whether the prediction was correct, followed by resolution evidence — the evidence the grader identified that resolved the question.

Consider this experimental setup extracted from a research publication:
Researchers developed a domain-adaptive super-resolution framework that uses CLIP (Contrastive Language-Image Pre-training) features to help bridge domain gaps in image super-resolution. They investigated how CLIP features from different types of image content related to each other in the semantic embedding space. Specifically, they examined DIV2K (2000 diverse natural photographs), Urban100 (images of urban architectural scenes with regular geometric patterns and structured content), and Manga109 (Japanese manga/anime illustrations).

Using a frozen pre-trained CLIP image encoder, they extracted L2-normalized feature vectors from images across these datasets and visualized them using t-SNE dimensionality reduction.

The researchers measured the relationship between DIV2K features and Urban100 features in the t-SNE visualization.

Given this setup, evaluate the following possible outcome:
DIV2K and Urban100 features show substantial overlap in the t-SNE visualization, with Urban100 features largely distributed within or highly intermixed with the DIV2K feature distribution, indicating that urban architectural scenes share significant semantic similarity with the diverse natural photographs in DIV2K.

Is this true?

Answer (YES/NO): NO